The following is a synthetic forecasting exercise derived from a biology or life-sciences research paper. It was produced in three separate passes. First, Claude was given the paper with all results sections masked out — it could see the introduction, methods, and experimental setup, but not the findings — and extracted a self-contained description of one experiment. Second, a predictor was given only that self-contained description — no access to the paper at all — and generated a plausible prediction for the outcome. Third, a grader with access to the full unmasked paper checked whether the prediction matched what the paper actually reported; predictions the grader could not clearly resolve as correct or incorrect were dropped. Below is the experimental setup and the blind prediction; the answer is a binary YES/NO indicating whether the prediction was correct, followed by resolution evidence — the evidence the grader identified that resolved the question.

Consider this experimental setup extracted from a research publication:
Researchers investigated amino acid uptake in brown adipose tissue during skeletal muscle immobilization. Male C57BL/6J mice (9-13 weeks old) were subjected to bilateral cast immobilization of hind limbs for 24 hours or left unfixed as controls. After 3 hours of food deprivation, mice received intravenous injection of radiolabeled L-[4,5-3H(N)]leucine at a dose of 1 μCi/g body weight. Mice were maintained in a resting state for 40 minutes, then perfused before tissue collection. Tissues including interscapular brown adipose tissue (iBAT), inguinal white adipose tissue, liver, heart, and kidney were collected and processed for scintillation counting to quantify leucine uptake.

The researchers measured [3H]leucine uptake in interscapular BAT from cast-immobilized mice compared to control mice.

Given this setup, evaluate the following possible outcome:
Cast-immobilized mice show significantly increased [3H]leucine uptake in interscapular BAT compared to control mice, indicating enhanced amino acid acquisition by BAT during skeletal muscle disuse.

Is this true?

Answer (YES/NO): YES